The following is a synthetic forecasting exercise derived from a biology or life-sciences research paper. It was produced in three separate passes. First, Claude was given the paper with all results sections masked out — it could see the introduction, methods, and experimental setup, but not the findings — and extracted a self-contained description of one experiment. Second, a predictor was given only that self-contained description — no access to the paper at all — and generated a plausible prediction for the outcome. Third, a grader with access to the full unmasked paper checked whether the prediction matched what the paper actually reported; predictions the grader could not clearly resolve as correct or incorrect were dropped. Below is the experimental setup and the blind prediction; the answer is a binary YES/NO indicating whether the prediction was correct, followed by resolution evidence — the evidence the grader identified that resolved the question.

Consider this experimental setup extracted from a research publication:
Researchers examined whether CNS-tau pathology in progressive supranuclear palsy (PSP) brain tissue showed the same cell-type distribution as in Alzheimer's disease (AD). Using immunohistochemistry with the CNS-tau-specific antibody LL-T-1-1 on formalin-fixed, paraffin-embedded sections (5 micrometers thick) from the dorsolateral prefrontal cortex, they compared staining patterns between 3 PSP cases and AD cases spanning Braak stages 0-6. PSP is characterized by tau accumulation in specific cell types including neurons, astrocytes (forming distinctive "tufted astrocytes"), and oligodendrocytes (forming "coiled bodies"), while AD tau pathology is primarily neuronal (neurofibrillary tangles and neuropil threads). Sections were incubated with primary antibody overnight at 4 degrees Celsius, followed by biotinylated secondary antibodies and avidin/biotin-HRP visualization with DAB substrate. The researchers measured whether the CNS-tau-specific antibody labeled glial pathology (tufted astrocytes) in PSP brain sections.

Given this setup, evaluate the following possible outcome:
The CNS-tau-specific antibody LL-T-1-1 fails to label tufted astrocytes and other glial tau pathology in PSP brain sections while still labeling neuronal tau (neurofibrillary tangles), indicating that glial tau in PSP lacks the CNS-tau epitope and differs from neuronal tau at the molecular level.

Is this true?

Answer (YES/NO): NO